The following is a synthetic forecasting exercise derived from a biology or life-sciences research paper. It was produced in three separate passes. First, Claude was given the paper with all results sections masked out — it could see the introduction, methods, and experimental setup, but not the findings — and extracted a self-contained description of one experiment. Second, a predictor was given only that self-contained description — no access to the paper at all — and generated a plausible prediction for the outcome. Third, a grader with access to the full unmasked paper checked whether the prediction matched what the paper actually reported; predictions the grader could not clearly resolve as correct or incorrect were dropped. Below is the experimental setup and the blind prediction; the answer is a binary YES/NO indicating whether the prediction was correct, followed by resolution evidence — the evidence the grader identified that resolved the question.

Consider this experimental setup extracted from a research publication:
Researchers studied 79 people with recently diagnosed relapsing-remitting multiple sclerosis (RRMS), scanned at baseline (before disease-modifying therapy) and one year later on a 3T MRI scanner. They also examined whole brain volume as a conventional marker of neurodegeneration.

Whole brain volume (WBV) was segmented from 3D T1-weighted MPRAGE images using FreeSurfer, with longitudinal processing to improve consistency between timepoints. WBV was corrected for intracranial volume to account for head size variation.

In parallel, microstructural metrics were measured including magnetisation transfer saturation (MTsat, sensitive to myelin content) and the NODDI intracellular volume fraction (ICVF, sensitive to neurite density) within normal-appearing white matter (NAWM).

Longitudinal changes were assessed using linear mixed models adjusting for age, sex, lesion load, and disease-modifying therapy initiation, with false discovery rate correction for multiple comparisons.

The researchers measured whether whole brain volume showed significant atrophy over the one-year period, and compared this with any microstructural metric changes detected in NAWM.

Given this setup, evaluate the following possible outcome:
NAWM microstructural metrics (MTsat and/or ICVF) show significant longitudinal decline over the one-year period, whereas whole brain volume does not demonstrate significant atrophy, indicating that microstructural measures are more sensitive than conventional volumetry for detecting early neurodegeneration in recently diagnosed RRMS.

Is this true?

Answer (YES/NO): YES